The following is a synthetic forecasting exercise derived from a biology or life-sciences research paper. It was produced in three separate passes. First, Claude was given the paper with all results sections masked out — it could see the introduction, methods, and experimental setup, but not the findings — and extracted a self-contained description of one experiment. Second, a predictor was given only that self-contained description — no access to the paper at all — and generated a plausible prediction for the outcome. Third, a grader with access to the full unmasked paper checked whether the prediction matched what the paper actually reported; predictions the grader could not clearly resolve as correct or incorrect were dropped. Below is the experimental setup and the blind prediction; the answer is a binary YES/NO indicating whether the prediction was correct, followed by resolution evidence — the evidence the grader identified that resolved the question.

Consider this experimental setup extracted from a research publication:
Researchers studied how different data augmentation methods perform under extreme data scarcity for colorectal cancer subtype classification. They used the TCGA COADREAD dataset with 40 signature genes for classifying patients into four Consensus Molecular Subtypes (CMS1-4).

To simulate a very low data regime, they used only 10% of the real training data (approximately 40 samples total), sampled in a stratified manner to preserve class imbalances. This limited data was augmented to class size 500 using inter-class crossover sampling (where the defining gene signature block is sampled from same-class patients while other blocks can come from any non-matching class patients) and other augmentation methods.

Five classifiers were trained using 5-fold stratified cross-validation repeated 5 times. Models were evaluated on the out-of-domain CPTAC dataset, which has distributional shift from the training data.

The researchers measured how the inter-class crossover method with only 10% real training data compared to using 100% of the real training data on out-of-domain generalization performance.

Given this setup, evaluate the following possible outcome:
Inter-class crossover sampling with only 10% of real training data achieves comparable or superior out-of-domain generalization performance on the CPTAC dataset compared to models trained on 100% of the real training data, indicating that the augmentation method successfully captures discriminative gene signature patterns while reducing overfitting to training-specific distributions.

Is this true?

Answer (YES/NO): YES